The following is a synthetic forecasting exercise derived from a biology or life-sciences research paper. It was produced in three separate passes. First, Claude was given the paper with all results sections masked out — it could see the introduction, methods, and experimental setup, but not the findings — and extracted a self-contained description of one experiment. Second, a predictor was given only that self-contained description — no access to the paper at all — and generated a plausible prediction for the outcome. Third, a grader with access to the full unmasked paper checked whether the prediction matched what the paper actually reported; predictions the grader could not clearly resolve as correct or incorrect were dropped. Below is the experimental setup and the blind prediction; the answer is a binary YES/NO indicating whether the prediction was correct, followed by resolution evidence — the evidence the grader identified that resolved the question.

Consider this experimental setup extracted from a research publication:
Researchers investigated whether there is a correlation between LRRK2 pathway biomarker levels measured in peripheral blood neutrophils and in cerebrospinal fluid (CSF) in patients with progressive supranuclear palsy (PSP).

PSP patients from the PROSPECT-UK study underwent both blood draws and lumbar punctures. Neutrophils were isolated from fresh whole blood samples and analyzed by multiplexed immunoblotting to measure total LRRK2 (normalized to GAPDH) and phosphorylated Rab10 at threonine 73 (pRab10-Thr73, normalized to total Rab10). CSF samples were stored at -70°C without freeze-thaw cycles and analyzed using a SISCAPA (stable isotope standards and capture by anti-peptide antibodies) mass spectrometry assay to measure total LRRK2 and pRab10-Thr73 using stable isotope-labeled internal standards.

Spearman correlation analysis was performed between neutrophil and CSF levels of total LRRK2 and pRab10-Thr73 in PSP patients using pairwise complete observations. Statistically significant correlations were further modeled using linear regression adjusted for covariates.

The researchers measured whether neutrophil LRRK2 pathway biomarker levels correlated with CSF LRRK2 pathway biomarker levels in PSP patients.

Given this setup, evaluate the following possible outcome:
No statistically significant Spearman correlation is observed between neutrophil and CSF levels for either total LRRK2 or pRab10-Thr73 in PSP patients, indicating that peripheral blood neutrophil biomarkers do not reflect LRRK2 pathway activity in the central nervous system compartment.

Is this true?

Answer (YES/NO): YES